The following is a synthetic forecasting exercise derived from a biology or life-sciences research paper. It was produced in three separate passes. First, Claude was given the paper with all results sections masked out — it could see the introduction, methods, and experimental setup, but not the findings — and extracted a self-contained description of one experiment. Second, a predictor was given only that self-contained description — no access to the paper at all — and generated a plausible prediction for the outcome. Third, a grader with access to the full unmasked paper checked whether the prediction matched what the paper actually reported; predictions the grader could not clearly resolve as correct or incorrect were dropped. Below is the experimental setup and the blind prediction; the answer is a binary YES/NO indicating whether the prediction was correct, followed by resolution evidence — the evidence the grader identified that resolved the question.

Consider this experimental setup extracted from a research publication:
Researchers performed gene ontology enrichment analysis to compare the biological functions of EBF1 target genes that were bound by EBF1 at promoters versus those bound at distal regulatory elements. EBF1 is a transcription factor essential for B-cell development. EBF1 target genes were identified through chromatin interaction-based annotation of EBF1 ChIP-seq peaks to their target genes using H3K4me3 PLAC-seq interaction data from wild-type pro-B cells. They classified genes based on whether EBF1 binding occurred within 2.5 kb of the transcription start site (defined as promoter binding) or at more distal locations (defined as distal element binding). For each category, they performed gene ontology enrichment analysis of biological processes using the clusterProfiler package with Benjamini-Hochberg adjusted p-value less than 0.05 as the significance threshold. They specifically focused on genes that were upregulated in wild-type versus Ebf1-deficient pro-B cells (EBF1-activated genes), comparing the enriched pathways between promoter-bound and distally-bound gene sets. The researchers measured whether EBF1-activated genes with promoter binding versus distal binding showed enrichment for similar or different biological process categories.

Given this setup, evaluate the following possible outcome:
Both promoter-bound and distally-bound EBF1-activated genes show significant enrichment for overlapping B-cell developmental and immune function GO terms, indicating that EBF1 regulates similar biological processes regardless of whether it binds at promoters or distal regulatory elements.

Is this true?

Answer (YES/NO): YES